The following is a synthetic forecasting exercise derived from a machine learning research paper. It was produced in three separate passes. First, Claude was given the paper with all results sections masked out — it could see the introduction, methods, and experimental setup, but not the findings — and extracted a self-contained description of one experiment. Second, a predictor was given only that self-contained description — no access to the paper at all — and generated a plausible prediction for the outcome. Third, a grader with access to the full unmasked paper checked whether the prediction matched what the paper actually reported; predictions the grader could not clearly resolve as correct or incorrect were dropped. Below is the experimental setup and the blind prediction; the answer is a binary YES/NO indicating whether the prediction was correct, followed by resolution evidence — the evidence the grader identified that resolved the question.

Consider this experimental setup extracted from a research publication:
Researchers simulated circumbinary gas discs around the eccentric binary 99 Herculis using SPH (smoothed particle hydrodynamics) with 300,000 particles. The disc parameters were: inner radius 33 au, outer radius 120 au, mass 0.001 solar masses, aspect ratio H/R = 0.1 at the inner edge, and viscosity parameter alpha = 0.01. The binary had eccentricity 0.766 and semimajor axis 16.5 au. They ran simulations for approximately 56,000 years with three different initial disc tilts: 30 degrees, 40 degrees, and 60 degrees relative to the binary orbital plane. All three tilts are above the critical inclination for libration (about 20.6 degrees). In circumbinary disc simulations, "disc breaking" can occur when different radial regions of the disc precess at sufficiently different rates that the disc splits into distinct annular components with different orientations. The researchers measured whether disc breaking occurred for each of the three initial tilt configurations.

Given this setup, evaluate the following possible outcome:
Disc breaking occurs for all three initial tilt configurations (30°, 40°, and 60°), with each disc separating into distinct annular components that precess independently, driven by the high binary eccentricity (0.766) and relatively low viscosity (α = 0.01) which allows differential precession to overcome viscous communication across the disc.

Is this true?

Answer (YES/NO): NO